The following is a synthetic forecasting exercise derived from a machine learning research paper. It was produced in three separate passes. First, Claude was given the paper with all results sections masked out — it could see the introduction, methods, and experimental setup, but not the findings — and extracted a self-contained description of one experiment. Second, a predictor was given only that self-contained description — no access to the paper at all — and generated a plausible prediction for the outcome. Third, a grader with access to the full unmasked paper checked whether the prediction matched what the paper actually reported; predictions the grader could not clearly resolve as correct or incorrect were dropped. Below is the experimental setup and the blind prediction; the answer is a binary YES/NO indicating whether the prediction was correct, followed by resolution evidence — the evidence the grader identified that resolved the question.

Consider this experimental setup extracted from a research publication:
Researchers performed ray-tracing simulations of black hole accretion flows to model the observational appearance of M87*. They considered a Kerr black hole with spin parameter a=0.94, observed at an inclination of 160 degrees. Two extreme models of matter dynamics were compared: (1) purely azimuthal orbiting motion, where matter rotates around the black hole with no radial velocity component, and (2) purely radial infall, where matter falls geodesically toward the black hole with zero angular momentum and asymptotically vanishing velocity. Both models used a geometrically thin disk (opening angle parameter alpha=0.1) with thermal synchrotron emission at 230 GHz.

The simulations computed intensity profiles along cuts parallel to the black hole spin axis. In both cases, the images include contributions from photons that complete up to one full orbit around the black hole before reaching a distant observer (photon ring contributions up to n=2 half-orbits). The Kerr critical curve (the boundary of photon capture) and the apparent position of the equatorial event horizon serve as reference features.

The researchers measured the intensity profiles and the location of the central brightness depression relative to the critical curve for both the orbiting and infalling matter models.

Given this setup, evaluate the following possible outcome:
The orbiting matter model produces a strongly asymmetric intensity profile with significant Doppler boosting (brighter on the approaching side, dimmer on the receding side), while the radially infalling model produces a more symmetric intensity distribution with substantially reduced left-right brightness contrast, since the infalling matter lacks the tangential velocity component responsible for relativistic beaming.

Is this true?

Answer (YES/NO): NO